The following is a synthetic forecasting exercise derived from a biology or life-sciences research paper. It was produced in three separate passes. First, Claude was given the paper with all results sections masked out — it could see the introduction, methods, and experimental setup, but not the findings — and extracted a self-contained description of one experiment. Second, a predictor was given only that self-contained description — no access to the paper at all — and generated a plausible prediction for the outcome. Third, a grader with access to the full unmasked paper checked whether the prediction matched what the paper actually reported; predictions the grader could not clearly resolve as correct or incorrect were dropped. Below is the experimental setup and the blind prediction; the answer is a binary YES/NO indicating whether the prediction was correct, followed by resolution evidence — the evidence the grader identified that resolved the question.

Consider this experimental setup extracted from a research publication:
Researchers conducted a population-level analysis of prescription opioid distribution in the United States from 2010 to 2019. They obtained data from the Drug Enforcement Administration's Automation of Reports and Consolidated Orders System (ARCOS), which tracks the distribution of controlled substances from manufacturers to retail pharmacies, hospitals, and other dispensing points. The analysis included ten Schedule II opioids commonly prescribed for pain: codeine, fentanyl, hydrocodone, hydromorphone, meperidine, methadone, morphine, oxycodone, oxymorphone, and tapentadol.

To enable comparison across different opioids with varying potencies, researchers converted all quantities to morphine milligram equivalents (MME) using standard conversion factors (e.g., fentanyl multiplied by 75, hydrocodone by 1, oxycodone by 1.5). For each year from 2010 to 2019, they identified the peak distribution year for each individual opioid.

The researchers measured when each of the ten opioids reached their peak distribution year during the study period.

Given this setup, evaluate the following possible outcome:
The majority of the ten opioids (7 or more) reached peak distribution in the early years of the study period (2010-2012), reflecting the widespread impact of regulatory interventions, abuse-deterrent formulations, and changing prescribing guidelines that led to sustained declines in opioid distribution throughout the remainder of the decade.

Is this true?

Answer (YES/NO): YES